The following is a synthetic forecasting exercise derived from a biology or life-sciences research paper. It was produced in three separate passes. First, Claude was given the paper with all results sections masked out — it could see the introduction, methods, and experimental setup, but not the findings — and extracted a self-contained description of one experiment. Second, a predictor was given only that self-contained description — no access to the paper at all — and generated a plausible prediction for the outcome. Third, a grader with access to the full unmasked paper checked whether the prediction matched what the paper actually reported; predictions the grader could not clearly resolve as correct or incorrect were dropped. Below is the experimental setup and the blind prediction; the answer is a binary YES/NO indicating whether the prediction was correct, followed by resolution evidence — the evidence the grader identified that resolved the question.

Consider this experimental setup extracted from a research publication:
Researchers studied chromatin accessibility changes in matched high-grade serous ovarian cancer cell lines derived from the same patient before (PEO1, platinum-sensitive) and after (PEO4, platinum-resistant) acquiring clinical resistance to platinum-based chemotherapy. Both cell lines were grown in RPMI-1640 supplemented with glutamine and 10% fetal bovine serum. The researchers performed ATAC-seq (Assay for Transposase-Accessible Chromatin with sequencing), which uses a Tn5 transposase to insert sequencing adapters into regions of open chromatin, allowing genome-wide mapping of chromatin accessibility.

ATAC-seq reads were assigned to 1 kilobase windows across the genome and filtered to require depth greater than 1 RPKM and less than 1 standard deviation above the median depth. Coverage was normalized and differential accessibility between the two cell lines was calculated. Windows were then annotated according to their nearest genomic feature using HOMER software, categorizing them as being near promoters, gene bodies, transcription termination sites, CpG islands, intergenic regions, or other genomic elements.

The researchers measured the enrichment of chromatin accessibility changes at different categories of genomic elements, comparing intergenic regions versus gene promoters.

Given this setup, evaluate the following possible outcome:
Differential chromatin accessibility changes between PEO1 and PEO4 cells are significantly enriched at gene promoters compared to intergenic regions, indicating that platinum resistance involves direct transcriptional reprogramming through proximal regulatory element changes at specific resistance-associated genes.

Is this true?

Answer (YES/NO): NO